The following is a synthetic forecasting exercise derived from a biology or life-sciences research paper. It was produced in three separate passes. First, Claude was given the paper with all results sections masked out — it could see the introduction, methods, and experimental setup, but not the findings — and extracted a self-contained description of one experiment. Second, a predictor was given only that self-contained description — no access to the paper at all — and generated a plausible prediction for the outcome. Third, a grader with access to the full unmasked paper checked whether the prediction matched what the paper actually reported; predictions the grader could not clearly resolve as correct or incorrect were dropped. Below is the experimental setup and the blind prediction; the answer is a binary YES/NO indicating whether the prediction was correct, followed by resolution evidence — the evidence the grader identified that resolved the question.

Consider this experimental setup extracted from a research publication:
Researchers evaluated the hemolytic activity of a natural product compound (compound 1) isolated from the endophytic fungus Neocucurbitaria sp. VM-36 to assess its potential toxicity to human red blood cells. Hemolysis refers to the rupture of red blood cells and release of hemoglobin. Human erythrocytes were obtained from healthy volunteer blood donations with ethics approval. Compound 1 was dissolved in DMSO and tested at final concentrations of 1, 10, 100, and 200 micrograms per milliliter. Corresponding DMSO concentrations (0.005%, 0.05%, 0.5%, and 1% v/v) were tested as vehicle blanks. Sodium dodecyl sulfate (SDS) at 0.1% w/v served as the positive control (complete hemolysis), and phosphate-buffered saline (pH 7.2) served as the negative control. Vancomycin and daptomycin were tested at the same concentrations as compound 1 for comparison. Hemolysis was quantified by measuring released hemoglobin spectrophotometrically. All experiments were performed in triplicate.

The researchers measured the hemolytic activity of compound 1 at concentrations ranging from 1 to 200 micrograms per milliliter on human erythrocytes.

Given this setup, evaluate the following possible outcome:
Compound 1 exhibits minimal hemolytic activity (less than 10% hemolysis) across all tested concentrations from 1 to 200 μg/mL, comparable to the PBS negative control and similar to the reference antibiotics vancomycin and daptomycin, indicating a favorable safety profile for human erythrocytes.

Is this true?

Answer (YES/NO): NO